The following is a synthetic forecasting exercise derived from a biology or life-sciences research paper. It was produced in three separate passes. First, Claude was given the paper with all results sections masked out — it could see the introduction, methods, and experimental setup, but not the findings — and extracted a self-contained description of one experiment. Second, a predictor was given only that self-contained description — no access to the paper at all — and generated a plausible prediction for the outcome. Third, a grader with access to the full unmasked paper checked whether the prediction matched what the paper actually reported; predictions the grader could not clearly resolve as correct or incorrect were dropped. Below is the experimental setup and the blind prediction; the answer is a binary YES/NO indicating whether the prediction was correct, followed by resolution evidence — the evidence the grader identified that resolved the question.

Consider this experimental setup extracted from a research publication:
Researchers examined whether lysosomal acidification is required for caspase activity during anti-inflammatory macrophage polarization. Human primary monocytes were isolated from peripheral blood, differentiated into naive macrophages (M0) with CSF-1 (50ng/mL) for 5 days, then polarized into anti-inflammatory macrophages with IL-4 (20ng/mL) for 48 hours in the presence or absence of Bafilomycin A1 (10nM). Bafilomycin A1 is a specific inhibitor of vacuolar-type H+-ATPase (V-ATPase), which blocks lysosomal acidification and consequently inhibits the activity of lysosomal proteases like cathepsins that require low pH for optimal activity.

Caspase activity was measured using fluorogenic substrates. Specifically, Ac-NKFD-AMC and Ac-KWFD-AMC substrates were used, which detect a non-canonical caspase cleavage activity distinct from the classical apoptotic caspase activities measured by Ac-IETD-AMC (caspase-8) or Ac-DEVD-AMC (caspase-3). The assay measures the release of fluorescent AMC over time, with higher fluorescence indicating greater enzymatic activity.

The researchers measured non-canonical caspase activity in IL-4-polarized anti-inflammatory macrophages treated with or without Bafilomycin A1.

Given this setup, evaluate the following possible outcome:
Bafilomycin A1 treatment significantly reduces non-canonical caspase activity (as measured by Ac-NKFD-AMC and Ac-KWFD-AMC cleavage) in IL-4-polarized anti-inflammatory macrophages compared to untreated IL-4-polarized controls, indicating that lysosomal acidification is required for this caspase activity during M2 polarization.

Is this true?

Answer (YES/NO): YES